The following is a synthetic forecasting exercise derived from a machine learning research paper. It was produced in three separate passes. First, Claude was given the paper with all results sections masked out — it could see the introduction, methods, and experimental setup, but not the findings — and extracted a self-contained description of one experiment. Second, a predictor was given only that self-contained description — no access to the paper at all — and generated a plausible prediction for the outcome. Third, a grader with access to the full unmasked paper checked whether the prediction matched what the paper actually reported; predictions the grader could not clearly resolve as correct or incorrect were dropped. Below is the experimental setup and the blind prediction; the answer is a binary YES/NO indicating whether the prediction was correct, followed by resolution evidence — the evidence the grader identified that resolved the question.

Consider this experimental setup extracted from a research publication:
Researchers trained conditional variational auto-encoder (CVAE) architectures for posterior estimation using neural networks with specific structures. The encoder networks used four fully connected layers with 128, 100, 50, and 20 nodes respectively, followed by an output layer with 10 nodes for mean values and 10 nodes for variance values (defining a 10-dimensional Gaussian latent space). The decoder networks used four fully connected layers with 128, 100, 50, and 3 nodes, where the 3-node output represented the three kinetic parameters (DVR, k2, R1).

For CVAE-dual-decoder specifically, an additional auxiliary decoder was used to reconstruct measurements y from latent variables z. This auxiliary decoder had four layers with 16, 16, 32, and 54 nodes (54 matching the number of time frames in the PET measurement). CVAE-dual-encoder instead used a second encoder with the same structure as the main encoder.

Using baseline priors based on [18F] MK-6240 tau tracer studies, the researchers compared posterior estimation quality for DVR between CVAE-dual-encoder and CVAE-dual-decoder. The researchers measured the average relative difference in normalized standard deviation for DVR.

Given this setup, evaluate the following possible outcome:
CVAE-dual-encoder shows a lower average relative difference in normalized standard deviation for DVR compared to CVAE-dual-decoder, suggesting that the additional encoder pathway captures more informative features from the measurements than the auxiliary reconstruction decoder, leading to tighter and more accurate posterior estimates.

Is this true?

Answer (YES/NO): NO